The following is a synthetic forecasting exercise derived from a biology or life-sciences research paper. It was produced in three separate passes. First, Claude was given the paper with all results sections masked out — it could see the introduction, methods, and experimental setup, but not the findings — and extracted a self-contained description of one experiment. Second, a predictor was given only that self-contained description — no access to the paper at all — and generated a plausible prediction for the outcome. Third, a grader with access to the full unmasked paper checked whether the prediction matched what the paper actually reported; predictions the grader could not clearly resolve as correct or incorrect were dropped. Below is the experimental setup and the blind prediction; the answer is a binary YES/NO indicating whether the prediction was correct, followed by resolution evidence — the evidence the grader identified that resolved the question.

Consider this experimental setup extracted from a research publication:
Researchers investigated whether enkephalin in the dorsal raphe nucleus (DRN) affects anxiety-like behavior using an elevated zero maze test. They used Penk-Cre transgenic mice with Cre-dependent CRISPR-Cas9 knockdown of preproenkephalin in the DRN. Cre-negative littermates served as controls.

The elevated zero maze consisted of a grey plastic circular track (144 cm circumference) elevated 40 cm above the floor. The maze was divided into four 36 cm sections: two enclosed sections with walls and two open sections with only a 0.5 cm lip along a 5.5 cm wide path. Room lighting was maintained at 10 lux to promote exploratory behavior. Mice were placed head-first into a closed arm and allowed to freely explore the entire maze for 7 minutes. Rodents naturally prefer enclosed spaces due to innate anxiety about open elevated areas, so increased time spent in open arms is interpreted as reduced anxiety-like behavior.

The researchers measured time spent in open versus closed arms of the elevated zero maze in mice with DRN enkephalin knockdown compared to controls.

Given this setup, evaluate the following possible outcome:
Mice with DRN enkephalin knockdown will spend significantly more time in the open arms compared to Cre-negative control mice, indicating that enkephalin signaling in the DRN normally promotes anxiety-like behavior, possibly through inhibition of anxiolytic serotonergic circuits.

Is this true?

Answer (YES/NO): NO